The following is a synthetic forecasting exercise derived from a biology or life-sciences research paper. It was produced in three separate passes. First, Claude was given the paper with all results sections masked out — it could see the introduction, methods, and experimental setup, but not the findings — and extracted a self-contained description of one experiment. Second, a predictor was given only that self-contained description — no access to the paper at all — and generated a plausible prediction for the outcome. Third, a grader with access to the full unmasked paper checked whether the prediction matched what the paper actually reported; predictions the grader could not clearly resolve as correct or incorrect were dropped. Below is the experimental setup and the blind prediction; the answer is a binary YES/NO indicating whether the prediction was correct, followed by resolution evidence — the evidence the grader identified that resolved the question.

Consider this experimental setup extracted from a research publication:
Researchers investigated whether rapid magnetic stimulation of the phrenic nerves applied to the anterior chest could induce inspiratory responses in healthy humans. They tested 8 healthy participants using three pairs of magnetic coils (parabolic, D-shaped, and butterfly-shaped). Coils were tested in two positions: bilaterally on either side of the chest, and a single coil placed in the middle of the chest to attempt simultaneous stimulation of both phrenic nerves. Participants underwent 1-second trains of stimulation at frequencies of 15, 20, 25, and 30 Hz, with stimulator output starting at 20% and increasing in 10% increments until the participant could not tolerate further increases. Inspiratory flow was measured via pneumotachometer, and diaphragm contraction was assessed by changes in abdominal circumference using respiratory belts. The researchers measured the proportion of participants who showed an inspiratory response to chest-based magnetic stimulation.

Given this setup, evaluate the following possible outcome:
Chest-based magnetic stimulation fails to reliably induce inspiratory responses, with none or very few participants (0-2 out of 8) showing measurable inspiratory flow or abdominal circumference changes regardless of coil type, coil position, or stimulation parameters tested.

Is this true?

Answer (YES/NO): YES